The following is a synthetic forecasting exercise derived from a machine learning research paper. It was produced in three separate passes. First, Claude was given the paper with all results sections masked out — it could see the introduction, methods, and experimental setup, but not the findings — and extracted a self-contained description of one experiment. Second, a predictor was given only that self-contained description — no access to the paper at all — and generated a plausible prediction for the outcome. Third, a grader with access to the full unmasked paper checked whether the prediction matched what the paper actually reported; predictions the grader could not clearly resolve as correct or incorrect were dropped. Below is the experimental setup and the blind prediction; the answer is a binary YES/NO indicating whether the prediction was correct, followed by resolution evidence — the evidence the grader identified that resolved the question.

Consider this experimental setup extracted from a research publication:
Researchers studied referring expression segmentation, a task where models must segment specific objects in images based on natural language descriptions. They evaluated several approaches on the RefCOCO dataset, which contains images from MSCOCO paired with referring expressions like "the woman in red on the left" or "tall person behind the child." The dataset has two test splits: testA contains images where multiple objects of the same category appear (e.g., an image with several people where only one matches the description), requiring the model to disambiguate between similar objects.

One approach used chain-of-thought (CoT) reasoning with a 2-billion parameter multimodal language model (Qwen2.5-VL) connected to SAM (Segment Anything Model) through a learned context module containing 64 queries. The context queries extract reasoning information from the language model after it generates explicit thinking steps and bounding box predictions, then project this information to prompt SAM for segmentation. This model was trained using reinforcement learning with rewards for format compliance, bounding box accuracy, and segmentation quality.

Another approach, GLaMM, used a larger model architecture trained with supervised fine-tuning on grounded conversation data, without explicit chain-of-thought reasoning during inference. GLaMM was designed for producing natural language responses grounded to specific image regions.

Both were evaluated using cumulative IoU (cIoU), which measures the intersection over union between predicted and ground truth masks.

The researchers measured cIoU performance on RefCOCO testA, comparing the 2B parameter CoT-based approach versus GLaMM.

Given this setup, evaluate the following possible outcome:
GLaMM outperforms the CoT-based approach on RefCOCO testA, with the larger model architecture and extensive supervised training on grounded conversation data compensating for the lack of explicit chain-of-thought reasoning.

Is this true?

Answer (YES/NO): YES